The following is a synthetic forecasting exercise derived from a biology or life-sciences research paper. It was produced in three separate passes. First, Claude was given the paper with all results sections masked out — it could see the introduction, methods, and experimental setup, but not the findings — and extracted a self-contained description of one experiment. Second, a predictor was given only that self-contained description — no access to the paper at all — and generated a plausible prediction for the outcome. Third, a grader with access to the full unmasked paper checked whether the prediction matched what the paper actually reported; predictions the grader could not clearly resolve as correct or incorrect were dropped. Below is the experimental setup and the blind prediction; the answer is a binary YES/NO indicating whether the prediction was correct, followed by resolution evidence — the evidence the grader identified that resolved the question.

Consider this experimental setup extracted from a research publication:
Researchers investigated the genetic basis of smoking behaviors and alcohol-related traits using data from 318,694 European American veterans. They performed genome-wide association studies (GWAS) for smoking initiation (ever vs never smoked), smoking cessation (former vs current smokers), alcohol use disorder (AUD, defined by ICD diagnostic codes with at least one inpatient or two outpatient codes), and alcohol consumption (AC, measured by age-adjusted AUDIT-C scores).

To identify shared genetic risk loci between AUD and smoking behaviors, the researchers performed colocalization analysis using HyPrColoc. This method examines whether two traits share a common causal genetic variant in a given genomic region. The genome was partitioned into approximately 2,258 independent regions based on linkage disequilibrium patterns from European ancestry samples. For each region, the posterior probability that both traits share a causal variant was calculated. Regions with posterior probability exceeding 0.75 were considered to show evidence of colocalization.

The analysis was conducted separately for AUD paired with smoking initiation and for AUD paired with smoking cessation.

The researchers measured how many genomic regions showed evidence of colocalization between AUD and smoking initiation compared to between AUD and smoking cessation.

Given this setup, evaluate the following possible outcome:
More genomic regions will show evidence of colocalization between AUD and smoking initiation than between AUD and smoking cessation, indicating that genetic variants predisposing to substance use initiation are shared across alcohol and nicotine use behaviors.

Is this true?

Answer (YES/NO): YES